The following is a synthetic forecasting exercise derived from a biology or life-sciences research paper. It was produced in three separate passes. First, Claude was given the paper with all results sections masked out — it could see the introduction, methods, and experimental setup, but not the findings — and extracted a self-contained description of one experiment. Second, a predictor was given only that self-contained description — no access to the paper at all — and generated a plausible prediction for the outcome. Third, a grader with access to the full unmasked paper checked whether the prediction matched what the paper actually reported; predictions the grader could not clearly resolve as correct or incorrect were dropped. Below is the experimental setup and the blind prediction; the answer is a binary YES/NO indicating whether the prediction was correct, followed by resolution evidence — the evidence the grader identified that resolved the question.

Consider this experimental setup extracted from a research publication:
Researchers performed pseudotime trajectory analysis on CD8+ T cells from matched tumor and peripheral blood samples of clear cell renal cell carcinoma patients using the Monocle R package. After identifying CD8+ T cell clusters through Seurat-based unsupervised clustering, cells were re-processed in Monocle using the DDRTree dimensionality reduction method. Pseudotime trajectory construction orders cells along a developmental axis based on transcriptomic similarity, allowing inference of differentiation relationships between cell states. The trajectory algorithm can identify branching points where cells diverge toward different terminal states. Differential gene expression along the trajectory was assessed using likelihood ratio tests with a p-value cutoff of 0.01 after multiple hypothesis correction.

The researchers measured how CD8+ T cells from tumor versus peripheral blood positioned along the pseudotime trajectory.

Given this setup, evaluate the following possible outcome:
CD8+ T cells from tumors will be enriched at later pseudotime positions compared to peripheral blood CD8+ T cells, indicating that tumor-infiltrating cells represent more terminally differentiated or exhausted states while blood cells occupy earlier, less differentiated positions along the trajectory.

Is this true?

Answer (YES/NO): YES